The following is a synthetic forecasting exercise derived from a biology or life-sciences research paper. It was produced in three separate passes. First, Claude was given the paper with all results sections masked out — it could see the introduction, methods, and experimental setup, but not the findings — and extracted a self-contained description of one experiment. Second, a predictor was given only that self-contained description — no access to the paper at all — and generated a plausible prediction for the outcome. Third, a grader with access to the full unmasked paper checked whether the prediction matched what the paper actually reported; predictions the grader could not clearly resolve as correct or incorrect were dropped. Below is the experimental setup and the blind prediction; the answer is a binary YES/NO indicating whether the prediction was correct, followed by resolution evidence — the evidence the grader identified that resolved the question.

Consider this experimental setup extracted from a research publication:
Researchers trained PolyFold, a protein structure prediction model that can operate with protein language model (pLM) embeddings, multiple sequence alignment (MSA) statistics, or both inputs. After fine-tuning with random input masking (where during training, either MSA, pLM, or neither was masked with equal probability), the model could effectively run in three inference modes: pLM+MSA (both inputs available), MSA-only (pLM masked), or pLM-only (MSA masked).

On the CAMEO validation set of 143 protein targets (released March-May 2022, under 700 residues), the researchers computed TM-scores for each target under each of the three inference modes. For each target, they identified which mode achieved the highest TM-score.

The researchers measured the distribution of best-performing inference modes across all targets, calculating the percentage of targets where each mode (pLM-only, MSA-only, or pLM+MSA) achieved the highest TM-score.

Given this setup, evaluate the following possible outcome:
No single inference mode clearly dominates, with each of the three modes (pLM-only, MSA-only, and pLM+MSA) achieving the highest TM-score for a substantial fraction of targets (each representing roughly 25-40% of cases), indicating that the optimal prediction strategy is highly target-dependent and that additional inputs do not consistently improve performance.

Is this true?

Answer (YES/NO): NO